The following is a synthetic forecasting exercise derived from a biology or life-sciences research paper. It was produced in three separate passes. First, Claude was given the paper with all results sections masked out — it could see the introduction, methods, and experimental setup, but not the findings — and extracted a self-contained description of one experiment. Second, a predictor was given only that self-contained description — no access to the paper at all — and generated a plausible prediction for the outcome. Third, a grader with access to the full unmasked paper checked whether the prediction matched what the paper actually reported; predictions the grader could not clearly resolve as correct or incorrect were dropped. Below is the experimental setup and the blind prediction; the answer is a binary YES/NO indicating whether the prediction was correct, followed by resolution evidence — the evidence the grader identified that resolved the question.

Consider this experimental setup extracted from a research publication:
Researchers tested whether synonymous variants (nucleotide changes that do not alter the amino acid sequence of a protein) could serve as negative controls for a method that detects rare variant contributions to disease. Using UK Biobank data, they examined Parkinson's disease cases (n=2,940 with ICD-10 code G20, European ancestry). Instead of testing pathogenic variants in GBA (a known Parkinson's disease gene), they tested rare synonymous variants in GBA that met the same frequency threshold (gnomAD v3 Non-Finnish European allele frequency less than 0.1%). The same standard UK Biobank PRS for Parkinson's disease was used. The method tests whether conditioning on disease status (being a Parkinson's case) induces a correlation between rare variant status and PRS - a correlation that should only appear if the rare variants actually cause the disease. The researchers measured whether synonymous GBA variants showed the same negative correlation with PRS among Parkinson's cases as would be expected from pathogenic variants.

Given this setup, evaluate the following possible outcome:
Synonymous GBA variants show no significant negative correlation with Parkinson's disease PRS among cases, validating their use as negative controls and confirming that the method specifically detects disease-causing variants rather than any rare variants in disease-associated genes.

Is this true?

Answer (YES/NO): YES